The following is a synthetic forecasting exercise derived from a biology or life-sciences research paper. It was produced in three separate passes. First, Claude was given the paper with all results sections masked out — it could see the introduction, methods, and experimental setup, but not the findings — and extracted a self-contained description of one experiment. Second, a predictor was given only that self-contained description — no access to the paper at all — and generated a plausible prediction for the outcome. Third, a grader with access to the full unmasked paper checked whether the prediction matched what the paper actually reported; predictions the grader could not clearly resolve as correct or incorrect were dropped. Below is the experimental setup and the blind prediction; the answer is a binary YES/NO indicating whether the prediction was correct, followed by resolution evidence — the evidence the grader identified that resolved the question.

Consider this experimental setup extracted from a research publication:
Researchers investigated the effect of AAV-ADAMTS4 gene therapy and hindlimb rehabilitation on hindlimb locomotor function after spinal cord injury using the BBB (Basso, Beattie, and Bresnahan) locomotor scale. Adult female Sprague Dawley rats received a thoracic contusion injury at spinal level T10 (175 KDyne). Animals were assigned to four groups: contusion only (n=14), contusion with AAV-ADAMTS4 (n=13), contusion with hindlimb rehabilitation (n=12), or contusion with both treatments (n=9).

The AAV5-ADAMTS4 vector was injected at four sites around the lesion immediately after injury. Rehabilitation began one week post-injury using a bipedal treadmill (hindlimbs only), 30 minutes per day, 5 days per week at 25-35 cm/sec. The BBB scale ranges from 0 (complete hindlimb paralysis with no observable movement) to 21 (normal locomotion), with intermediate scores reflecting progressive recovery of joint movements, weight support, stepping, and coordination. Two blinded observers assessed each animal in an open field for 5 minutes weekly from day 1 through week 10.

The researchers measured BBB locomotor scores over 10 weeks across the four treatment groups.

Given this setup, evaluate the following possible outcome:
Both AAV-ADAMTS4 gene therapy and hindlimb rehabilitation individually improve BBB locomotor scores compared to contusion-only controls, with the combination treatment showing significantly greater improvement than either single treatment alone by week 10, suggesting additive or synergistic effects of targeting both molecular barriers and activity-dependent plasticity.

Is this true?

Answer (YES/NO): NO